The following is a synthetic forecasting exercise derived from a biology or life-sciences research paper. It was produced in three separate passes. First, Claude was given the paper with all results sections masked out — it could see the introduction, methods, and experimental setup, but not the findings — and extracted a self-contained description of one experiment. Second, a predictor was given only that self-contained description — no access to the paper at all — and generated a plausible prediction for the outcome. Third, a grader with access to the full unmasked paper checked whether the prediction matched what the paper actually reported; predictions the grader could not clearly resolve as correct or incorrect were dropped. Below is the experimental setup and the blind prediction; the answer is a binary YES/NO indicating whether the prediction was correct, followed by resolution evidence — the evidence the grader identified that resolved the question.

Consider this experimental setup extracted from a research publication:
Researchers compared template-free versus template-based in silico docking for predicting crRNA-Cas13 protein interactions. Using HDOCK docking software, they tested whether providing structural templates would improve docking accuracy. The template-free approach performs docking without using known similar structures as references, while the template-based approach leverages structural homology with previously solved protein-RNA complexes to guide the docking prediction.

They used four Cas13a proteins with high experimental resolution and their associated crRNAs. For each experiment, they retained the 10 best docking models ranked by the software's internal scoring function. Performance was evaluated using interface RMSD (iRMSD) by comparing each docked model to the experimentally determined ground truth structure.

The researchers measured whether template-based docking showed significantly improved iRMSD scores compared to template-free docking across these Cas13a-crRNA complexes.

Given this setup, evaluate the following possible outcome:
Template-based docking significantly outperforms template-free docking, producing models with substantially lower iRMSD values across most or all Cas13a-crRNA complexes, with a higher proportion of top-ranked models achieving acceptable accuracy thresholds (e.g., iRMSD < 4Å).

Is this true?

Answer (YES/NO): NO